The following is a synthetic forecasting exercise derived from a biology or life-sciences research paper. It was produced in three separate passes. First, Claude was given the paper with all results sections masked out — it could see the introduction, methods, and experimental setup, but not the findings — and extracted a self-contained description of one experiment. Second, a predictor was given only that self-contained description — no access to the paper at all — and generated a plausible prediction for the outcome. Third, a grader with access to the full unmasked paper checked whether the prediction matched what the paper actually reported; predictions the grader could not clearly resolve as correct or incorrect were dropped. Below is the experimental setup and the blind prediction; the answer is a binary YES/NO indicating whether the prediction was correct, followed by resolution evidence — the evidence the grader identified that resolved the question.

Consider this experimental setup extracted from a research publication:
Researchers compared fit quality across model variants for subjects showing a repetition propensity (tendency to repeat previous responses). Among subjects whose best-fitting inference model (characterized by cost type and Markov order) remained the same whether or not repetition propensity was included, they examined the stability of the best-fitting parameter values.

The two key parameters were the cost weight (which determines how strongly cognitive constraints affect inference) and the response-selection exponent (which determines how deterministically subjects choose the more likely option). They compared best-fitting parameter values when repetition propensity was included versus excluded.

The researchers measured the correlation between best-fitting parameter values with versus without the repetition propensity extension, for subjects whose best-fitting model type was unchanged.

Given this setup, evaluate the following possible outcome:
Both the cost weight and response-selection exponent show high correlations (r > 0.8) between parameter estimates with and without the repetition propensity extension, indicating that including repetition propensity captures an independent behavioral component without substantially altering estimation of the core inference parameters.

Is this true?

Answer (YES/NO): YES